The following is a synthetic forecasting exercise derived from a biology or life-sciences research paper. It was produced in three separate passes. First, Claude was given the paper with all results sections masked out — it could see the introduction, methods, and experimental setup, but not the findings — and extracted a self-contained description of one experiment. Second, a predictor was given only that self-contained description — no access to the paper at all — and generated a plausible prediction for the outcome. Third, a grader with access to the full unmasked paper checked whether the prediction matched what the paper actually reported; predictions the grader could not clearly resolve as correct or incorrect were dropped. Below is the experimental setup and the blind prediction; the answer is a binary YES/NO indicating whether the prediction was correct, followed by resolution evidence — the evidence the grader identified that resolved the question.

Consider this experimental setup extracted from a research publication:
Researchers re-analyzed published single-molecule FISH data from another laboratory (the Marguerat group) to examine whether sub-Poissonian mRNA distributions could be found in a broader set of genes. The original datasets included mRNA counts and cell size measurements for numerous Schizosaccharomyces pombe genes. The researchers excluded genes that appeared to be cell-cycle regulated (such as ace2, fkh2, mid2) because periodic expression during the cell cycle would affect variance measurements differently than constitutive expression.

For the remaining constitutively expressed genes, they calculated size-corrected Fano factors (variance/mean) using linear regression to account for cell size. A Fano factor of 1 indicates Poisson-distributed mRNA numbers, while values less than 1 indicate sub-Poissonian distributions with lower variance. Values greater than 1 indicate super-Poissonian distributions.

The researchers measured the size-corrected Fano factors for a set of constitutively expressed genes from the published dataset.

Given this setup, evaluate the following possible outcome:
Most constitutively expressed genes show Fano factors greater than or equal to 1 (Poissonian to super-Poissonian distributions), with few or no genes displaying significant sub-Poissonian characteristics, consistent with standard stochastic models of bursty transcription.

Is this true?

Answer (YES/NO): YES